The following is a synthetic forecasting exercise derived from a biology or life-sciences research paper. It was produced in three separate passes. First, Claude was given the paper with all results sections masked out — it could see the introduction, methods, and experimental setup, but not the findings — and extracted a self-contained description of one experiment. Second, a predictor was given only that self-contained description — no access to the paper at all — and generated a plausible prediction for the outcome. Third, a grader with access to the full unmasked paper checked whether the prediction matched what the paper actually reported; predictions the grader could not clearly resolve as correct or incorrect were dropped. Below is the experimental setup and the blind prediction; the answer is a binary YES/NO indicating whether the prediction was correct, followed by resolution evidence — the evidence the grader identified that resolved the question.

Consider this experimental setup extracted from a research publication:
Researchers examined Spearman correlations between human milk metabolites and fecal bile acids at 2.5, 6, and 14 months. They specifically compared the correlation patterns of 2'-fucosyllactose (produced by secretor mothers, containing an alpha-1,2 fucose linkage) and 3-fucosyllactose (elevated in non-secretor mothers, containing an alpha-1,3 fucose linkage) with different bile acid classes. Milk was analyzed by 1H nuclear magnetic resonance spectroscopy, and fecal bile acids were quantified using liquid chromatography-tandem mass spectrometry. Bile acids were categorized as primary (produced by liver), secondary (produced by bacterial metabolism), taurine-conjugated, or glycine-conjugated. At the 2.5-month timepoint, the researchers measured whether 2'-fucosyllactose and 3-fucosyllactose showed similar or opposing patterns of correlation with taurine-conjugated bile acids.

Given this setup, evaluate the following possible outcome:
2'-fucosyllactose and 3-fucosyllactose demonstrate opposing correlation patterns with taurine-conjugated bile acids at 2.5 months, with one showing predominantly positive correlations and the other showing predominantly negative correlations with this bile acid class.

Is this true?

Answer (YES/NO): YES